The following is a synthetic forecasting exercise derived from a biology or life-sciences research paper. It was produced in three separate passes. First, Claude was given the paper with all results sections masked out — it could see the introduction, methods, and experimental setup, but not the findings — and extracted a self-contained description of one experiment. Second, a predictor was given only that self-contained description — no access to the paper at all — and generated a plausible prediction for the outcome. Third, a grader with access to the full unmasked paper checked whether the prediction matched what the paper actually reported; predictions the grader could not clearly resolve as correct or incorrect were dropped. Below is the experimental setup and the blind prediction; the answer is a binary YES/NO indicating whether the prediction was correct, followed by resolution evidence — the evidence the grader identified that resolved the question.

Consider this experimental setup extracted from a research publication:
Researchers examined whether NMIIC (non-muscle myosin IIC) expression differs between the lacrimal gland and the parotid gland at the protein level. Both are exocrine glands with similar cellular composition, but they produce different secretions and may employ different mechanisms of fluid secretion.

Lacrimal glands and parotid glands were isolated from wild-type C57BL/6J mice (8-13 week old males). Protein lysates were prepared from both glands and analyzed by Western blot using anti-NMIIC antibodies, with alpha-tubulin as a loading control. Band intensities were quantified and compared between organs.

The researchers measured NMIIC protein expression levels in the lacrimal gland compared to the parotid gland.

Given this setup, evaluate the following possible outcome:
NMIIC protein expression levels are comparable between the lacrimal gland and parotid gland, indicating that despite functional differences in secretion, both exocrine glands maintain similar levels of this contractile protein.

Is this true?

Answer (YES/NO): NO